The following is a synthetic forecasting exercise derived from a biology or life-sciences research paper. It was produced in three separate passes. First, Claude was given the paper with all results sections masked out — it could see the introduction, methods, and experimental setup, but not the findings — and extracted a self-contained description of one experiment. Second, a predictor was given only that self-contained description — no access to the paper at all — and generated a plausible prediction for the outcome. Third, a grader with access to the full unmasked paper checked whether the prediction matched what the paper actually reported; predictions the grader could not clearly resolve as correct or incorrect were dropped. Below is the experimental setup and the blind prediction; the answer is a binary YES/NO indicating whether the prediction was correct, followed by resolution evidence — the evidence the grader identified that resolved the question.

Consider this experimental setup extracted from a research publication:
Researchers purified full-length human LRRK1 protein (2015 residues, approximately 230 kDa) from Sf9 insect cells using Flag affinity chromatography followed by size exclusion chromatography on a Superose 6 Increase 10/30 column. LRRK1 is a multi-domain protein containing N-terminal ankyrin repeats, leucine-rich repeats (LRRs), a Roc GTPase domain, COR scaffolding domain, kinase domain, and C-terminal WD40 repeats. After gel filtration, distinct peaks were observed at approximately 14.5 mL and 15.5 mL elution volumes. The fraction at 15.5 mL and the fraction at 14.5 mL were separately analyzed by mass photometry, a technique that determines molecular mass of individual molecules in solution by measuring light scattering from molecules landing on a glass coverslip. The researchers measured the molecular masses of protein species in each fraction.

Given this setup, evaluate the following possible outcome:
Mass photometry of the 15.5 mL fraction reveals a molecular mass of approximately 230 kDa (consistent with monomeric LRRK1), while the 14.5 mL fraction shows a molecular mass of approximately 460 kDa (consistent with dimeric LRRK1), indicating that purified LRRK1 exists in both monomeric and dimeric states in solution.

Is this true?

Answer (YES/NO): NO